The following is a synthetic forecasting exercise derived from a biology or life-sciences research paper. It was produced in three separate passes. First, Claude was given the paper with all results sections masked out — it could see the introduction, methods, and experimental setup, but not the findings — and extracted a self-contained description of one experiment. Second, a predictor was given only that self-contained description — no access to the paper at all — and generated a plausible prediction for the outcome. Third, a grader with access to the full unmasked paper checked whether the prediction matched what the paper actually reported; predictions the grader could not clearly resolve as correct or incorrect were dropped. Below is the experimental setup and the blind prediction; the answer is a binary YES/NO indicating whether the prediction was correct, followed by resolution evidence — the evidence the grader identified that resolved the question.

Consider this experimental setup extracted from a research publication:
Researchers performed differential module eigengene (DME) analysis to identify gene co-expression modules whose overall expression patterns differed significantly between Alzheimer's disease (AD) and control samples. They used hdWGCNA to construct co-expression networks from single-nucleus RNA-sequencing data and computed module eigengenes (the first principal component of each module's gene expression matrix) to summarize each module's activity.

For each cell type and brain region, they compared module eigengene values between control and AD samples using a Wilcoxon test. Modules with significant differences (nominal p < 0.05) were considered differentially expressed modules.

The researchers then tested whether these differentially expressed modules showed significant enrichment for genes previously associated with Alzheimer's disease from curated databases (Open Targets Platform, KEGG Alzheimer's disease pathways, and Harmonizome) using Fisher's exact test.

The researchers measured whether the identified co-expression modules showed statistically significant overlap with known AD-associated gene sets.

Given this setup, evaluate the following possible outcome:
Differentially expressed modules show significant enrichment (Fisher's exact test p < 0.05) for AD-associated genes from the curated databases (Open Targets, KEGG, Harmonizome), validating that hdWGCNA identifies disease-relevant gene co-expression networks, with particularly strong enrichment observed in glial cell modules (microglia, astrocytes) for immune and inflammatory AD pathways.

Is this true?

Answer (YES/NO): NO